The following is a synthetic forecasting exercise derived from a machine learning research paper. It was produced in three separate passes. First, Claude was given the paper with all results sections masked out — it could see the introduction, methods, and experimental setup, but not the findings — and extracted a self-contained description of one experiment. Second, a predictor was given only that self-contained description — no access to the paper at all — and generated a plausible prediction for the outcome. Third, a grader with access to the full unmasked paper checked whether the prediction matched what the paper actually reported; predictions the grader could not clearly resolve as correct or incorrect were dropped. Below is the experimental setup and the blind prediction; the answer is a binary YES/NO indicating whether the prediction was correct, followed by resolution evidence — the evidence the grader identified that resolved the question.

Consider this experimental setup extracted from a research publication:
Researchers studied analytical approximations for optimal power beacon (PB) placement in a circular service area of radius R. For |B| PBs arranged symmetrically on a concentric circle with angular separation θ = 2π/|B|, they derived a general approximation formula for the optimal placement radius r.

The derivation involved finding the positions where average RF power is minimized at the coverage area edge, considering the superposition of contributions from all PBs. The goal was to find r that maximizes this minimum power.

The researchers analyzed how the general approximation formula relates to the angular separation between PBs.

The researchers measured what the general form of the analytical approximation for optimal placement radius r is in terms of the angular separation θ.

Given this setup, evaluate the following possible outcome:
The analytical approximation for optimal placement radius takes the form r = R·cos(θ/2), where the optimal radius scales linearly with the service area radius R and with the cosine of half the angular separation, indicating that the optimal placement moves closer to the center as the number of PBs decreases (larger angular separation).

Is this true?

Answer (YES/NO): YES